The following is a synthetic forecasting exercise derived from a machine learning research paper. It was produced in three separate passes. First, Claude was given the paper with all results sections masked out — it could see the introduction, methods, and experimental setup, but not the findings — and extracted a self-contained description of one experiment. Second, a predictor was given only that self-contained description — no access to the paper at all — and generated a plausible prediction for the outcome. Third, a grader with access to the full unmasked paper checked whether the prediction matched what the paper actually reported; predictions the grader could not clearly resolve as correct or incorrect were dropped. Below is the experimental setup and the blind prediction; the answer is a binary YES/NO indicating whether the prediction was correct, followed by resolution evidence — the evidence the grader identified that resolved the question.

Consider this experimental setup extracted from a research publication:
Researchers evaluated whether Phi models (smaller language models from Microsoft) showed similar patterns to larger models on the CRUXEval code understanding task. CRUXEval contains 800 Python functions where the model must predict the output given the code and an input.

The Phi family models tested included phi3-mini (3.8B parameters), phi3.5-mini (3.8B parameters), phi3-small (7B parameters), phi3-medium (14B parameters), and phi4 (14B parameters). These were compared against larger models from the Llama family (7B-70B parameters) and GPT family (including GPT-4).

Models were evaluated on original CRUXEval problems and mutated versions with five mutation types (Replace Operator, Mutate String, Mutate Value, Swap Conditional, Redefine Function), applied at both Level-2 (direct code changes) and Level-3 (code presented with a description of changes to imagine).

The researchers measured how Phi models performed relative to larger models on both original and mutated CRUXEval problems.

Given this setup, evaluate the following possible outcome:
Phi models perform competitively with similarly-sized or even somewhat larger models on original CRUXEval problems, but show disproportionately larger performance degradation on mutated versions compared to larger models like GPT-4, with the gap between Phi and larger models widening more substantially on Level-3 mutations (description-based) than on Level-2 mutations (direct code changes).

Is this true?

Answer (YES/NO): NO